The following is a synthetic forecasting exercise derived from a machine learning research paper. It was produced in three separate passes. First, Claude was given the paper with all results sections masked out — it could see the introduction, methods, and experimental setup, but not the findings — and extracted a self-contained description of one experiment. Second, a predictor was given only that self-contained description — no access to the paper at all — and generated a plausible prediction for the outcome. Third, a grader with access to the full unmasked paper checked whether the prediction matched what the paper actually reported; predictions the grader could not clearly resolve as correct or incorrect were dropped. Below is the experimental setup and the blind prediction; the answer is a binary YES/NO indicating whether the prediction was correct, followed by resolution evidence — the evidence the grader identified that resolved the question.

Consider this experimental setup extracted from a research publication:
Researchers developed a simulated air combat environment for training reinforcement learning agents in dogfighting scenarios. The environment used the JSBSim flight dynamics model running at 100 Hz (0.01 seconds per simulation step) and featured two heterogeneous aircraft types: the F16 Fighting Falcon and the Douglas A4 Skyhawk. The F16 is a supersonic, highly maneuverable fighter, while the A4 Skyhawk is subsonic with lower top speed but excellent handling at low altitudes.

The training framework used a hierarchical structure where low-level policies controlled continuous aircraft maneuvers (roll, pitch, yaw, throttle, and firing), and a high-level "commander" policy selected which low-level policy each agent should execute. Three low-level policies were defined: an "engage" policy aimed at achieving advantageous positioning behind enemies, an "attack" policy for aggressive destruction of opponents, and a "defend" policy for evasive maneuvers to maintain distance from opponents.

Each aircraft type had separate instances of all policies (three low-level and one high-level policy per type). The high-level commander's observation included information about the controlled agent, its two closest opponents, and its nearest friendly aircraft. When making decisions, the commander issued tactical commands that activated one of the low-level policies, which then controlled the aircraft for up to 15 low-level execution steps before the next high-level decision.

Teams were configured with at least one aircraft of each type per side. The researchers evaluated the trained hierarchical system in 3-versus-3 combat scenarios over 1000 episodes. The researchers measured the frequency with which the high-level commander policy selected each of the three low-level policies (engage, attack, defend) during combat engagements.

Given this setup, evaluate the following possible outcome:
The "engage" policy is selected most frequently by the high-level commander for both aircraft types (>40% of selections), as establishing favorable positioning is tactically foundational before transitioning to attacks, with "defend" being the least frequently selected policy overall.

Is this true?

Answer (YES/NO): NO